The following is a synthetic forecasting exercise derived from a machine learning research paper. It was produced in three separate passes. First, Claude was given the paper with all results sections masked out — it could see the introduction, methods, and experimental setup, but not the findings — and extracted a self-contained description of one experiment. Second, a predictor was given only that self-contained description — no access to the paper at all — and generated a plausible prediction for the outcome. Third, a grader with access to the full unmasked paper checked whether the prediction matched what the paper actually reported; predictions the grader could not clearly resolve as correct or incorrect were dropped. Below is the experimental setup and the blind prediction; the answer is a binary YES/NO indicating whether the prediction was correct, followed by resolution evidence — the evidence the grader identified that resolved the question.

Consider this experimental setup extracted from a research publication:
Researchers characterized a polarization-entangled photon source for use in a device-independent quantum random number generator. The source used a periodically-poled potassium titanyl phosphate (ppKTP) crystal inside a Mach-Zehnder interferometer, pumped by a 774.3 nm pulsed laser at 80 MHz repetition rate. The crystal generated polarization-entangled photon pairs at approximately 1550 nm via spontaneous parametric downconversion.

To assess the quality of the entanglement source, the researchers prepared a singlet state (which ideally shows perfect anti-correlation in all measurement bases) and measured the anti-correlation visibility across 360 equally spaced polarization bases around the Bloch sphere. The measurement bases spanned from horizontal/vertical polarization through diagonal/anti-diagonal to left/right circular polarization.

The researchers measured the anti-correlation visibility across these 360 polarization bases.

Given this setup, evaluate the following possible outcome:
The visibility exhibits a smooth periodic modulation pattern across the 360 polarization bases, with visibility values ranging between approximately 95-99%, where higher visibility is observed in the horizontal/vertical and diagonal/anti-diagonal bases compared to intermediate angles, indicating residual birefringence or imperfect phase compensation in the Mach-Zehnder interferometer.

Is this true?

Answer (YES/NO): NO